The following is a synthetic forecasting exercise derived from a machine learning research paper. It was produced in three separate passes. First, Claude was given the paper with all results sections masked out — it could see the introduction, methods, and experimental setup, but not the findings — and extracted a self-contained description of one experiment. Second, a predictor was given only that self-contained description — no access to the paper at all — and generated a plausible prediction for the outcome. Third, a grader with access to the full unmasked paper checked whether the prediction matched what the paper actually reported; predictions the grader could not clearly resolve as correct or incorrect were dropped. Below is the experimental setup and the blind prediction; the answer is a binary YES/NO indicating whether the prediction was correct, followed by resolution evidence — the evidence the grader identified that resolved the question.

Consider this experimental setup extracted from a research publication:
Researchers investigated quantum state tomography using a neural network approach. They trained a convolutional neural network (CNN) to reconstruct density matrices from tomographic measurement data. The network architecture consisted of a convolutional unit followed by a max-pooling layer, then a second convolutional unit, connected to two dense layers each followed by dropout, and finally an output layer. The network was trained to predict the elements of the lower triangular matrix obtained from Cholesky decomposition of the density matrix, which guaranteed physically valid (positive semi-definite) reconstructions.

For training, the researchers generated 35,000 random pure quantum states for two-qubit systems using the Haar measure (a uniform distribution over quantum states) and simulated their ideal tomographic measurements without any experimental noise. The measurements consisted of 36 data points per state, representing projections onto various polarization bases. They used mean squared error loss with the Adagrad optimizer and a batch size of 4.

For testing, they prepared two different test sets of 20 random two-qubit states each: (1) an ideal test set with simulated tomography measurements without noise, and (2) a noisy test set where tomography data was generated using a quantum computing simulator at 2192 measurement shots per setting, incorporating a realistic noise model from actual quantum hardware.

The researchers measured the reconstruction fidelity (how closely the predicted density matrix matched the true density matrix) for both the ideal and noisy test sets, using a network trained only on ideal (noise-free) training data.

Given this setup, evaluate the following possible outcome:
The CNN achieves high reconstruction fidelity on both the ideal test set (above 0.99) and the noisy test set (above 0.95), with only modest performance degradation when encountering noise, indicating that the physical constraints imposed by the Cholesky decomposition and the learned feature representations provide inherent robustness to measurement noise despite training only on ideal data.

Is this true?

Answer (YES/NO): YES